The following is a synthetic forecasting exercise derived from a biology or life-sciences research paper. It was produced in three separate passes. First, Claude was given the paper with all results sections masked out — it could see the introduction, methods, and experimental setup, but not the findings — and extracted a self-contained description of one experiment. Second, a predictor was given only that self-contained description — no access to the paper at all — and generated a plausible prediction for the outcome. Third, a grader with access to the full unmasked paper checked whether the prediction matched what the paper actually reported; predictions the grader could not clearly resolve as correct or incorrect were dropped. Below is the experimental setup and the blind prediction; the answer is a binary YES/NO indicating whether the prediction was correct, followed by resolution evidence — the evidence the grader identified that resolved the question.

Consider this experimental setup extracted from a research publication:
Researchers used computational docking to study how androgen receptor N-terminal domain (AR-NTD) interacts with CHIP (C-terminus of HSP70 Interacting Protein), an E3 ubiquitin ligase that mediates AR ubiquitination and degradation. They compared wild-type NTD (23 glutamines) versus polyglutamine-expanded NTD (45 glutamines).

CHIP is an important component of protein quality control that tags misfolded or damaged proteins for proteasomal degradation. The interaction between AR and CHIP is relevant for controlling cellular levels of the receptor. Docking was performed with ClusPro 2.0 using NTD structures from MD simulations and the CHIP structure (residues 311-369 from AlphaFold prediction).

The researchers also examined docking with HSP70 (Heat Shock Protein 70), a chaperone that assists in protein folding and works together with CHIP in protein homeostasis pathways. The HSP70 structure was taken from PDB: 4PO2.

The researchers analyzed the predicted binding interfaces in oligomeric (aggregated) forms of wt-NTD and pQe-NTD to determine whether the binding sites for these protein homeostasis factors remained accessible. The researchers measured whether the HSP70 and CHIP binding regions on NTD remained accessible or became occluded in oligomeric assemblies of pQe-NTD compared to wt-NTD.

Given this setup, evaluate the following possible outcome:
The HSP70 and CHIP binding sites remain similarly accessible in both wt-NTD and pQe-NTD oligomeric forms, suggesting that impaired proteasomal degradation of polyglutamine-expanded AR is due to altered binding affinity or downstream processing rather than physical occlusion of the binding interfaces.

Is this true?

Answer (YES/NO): NO